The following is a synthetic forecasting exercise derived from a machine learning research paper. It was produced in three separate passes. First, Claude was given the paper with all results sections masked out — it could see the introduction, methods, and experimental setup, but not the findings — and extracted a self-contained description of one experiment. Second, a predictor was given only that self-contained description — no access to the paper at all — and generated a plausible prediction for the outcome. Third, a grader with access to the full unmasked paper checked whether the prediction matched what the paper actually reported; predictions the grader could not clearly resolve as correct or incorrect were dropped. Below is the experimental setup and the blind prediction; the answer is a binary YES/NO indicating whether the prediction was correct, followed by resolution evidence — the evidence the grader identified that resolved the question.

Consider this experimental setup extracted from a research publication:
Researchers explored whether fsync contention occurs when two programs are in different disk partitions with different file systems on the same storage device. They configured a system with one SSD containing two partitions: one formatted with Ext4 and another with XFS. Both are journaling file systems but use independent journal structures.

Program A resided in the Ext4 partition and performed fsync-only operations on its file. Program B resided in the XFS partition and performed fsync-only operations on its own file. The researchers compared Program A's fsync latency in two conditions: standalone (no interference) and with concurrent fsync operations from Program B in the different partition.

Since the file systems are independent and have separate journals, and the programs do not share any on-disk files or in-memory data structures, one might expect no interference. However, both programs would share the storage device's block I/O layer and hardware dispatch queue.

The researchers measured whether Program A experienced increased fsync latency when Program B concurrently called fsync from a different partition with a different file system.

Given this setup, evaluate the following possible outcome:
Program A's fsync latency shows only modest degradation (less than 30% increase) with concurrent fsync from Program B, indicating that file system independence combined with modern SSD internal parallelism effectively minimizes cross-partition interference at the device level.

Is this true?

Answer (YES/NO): NO